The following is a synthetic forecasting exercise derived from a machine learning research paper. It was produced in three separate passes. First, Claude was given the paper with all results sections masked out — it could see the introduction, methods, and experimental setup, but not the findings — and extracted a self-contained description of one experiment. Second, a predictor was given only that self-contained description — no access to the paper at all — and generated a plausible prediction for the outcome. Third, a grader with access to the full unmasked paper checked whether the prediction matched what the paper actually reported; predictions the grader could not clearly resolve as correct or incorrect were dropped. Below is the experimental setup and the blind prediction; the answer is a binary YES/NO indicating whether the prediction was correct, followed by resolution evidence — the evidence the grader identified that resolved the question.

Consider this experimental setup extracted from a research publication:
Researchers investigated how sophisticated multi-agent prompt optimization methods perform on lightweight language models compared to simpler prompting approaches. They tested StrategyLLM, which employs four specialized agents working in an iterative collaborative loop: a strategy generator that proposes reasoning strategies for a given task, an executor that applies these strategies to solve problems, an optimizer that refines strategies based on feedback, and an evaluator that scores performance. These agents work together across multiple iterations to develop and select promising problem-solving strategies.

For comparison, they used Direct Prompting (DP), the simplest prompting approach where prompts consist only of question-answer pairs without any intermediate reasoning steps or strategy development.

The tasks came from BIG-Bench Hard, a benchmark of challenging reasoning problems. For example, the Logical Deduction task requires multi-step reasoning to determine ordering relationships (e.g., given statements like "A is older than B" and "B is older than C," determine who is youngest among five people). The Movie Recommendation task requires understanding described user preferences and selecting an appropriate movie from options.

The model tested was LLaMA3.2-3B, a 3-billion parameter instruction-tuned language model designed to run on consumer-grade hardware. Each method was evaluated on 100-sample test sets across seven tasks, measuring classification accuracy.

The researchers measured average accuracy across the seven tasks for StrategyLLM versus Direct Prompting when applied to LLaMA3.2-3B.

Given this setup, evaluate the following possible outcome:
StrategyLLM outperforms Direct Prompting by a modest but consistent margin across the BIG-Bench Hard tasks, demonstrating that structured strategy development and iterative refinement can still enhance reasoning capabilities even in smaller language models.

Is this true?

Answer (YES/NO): NO